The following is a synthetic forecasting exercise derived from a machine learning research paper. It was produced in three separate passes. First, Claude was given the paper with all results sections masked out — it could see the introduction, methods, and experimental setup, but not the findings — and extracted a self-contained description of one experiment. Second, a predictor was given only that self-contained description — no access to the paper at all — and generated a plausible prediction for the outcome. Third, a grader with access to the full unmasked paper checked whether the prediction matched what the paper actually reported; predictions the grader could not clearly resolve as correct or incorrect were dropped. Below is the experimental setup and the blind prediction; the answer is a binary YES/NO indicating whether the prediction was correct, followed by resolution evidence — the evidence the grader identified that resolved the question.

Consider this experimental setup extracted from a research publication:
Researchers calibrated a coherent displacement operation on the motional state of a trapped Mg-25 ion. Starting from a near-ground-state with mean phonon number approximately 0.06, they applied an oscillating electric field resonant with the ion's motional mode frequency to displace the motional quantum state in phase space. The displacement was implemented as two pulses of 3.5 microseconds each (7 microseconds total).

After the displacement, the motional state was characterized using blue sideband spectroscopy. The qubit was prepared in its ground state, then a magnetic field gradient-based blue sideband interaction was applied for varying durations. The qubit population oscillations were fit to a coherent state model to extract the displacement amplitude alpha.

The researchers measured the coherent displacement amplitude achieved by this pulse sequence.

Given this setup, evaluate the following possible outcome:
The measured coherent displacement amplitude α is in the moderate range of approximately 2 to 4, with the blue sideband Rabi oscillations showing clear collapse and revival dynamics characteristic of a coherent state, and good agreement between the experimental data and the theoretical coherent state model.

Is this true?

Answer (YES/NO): NO